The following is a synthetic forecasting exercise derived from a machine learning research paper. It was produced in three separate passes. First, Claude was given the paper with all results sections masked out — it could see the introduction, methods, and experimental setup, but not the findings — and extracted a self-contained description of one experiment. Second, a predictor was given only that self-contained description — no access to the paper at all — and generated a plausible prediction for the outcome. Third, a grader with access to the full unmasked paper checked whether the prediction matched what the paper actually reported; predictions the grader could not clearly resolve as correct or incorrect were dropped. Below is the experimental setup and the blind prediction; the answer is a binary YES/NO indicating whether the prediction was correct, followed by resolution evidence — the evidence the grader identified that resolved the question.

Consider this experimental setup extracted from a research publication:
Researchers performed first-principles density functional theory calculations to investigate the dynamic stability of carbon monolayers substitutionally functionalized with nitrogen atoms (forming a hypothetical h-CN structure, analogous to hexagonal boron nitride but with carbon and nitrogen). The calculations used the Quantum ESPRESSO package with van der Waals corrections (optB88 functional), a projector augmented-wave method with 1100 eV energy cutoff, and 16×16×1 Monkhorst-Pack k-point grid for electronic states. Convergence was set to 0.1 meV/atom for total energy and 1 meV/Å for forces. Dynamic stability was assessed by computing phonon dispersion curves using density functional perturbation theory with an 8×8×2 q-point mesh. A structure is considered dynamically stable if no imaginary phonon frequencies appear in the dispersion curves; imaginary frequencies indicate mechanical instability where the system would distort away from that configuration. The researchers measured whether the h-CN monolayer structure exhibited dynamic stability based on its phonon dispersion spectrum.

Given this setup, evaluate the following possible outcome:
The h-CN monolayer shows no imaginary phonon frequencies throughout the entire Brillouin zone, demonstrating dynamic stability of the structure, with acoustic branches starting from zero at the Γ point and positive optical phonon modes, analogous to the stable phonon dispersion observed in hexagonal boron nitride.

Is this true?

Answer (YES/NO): NO